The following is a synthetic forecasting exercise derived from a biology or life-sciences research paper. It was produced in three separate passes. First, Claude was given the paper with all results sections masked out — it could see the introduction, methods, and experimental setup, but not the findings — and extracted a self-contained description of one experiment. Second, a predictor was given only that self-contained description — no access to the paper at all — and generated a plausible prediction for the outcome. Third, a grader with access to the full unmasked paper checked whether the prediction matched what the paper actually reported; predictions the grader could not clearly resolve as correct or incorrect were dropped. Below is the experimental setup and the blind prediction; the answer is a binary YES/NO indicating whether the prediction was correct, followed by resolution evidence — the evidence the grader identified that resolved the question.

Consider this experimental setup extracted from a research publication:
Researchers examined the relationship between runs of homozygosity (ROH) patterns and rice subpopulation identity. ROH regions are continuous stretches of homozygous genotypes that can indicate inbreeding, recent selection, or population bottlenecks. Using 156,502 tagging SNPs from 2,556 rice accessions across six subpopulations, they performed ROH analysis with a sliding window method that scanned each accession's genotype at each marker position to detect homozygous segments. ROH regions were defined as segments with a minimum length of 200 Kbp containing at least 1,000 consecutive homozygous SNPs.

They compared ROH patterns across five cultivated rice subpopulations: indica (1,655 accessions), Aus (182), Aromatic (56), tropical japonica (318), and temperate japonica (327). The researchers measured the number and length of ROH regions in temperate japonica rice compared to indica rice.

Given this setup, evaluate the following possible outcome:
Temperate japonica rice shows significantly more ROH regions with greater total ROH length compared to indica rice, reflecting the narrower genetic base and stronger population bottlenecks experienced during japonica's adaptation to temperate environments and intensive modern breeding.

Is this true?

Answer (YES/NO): YES